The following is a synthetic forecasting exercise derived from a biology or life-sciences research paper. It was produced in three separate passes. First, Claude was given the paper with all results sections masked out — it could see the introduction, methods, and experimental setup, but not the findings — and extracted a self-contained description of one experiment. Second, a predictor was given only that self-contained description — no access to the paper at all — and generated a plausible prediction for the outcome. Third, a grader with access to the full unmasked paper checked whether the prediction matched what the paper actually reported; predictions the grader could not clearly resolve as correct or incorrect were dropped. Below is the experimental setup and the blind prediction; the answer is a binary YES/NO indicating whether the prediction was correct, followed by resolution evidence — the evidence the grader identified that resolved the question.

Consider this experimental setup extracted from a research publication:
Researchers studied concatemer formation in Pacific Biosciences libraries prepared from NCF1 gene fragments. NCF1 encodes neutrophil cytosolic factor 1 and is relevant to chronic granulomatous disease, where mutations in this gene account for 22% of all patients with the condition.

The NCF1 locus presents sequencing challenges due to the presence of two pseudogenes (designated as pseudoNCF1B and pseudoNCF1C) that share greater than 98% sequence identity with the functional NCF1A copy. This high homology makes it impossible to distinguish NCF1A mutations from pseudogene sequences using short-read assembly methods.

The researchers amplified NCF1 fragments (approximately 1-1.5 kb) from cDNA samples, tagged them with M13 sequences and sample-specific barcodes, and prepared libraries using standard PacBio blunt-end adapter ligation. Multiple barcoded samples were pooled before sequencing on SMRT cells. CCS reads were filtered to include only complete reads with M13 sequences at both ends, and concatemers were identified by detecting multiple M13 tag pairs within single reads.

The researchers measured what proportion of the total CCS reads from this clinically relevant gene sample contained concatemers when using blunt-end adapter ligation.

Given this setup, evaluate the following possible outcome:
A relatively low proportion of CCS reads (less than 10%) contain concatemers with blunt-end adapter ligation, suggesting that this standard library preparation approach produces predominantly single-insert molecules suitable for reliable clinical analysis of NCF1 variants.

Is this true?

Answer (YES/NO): NO